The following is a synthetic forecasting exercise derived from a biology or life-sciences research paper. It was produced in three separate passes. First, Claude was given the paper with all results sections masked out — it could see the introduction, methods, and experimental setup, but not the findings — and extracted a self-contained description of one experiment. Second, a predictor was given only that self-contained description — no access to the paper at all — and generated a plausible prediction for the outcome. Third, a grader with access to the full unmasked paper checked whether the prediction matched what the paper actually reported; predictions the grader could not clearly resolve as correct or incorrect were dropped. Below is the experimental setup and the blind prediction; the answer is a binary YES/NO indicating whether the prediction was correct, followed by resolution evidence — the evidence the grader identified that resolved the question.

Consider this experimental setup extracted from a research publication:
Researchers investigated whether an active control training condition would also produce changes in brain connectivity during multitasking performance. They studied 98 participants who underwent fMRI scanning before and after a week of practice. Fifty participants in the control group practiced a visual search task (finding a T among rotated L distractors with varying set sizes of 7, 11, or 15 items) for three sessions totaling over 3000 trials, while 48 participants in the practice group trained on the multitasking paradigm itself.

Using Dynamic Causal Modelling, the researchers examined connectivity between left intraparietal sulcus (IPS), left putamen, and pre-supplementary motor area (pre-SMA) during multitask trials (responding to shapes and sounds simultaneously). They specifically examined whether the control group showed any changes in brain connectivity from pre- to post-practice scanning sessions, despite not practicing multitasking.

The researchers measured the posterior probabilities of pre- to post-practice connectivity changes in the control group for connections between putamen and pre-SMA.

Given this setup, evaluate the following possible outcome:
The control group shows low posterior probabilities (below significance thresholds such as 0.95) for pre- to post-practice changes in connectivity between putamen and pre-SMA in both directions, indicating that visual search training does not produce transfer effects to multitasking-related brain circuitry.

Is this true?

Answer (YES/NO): NO